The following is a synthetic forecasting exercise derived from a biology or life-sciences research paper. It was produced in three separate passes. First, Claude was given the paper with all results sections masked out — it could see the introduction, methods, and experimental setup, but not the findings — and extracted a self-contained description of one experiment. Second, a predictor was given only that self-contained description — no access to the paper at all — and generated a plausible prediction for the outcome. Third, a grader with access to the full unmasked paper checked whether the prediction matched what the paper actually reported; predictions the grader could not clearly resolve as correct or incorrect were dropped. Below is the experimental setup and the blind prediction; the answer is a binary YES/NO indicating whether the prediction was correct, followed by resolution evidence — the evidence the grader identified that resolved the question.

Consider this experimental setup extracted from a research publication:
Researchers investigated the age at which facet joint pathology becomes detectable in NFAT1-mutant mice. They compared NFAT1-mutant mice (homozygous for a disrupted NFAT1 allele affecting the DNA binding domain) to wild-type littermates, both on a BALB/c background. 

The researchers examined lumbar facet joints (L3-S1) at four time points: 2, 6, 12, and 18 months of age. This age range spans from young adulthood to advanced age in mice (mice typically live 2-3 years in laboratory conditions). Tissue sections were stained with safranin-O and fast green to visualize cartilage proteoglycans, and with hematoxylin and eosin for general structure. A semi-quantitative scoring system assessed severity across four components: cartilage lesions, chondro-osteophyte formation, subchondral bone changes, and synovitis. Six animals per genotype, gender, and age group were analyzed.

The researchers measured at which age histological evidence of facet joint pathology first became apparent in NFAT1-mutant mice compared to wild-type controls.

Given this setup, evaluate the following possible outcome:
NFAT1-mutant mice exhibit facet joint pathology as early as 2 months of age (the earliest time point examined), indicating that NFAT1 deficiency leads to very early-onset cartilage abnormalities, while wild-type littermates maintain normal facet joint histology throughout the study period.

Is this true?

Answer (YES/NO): NO